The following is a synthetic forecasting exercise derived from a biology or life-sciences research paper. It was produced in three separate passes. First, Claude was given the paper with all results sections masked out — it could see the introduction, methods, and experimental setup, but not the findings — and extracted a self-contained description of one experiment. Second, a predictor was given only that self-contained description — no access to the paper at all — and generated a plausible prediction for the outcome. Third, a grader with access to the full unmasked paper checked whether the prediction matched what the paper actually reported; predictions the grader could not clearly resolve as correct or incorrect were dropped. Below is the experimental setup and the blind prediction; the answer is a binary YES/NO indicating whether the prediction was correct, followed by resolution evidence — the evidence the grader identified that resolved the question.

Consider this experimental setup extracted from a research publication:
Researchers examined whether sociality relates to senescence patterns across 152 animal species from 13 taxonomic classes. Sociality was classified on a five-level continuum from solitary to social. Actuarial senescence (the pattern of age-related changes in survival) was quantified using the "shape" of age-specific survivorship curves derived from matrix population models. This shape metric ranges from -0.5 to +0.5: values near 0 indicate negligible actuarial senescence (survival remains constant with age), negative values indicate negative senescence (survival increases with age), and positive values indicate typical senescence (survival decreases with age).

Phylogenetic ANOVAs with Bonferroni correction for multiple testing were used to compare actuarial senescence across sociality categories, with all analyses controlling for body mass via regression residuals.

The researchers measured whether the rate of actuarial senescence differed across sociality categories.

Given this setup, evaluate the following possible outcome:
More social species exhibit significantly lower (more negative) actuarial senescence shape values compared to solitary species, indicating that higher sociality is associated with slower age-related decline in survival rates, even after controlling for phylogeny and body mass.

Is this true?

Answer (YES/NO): NO